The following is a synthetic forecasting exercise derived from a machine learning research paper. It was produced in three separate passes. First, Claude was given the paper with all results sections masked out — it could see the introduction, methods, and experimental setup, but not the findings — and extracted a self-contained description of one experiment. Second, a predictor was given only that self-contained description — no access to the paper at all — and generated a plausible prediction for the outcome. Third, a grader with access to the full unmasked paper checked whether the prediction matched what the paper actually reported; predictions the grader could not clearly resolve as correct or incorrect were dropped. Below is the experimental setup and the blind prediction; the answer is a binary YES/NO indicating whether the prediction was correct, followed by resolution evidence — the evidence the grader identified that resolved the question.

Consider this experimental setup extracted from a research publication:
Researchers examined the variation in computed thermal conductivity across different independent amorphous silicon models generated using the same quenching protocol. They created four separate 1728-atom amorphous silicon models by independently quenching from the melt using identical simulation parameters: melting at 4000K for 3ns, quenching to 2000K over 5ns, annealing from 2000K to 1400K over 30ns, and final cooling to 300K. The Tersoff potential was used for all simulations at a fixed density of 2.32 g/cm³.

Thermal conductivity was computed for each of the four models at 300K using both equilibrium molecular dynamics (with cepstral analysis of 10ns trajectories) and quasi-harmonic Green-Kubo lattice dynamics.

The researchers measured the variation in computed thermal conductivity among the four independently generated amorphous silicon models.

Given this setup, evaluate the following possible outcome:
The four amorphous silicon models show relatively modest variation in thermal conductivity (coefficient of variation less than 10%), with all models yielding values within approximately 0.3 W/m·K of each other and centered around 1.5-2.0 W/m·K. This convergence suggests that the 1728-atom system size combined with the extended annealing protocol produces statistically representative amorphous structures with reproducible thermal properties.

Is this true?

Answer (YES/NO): NO